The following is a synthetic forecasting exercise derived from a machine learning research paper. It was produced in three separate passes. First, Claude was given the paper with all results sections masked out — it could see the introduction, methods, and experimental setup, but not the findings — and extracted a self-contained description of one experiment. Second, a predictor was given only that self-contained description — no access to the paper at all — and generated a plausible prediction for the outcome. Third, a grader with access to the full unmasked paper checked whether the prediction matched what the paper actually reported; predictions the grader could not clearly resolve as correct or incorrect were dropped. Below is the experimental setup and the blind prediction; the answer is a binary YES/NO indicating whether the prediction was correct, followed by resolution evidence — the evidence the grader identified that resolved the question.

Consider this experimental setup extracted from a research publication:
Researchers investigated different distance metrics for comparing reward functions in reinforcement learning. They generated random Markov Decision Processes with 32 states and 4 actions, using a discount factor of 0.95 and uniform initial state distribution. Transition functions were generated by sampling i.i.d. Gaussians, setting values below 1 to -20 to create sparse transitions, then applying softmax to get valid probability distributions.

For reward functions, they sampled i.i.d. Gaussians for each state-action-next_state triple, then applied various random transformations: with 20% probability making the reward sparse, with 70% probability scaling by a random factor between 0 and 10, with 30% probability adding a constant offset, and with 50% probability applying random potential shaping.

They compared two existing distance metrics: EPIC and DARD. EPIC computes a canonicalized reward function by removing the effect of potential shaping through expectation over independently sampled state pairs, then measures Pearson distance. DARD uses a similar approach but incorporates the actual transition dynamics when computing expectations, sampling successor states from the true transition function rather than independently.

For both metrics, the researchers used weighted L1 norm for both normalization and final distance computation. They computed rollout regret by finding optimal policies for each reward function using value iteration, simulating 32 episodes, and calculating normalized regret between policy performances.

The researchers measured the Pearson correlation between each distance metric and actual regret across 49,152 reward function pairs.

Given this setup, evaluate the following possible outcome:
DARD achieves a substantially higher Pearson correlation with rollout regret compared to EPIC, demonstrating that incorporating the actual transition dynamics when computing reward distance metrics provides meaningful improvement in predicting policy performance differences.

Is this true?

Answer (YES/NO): NO